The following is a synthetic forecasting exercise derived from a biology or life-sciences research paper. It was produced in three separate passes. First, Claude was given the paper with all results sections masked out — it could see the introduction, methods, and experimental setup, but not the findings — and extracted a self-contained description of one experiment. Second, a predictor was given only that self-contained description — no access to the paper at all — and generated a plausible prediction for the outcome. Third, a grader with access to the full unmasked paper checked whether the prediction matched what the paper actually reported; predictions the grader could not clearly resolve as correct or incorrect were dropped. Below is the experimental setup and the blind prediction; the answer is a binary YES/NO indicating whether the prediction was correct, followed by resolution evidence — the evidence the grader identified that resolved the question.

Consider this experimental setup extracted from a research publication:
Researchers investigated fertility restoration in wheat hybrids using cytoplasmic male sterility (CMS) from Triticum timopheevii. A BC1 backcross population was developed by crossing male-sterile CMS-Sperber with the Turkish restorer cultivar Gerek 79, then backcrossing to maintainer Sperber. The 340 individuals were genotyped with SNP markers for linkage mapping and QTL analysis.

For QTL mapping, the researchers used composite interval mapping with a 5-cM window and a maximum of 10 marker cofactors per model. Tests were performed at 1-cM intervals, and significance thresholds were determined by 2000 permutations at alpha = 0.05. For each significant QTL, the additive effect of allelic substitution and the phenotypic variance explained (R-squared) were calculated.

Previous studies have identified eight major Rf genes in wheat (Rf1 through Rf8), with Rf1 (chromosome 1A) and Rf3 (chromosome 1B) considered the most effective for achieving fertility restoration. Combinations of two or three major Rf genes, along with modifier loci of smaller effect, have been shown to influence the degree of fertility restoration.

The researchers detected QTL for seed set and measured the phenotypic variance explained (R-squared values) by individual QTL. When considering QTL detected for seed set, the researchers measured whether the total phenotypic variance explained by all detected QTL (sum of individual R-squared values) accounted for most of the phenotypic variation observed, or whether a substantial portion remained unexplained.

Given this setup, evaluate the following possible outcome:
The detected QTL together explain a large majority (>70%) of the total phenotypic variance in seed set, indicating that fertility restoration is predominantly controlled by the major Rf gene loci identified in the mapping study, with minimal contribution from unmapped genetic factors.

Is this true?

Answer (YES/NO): NO